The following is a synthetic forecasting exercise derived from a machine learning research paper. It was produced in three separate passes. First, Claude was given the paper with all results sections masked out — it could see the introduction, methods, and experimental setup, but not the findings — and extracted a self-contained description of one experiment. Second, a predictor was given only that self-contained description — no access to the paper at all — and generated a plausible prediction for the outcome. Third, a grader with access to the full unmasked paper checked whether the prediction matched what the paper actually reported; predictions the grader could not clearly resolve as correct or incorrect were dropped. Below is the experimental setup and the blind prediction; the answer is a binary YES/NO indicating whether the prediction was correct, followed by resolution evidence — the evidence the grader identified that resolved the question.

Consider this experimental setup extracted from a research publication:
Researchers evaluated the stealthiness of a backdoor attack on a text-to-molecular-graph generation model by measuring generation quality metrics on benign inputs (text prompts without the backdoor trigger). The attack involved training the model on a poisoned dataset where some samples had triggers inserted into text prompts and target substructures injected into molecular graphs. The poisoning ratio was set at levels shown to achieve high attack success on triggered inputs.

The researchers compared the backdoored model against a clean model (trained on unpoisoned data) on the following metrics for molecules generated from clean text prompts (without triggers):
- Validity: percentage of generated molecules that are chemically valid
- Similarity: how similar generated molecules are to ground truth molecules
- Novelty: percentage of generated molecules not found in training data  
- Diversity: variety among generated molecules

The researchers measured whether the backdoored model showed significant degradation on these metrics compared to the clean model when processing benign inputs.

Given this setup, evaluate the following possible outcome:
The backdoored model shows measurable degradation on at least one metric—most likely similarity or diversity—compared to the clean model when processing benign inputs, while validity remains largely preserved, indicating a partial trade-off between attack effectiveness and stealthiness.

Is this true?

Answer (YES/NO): NO